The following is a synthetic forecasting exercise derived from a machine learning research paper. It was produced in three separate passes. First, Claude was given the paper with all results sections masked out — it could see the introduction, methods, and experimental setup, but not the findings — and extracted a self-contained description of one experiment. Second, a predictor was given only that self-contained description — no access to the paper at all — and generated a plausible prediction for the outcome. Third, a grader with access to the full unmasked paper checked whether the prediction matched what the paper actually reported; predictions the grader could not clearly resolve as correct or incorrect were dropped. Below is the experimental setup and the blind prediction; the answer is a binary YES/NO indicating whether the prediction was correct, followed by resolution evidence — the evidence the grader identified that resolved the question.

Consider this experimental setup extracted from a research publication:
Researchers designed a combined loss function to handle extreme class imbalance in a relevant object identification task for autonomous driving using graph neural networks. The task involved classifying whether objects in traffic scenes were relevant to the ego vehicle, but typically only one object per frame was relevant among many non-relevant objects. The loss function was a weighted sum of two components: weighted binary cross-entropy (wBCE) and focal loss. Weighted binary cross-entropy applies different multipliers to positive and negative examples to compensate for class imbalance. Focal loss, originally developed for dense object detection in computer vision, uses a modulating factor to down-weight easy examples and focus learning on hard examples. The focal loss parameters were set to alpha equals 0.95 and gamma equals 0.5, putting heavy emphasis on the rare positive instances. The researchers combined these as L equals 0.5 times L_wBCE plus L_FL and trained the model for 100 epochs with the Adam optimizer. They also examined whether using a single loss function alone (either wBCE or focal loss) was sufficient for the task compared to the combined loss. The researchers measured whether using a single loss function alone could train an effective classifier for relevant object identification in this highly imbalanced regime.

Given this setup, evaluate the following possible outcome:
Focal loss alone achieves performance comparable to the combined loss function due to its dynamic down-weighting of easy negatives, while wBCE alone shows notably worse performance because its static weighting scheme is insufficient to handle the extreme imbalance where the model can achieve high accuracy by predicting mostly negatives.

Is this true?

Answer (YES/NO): NO